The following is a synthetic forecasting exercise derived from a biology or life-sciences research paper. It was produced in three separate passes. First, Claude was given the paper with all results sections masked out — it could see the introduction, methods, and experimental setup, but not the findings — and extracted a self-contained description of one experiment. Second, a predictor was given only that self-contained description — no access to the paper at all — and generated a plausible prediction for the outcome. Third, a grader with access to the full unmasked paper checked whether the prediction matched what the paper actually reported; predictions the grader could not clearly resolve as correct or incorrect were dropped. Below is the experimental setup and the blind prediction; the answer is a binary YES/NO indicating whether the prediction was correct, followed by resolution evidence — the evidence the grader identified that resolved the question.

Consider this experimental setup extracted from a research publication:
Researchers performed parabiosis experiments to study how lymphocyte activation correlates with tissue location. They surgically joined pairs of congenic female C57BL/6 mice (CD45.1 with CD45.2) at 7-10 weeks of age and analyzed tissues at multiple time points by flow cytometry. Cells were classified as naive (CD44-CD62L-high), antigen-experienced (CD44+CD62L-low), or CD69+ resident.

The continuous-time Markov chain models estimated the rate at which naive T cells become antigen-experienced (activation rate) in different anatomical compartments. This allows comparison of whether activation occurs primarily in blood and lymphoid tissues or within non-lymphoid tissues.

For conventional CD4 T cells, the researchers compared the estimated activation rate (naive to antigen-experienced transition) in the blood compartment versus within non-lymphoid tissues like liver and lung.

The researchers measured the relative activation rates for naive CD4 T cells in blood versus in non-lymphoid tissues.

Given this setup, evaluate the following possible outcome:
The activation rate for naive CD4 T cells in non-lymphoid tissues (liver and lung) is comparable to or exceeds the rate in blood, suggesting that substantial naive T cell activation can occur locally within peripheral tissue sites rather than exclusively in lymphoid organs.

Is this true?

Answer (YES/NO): NO